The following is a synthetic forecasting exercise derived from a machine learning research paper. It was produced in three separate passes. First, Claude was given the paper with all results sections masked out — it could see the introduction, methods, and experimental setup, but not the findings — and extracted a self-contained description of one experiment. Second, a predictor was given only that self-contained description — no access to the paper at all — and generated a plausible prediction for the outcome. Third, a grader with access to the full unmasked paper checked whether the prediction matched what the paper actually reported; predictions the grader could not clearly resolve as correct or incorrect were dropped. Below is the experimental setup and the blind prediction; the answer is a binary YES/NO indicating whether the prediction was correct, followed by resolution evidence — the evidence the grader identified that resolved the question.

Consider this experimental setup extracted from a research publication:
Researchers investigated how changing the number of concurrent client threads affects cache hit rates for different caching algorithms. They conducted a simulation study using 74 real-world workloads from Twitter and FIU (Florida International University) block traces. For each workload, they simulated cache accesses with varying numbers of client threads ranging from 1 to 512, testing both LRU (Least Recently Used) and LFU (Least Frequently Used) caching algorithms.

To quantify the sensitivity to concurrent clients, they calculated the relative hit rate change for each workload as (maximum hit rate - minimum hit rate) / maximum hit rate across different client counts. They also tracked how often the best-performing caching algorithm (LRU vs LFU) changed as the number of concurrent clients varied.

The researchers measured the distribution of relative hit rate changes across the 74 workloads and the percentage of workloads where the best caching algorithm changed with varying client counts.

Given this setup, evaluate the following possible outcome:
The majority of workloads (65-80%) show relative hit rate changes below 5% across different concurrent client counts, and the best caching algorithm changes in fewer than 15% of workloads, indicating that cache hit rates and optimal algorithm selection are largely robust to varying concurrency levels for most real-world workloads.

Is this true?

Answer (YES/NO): NO